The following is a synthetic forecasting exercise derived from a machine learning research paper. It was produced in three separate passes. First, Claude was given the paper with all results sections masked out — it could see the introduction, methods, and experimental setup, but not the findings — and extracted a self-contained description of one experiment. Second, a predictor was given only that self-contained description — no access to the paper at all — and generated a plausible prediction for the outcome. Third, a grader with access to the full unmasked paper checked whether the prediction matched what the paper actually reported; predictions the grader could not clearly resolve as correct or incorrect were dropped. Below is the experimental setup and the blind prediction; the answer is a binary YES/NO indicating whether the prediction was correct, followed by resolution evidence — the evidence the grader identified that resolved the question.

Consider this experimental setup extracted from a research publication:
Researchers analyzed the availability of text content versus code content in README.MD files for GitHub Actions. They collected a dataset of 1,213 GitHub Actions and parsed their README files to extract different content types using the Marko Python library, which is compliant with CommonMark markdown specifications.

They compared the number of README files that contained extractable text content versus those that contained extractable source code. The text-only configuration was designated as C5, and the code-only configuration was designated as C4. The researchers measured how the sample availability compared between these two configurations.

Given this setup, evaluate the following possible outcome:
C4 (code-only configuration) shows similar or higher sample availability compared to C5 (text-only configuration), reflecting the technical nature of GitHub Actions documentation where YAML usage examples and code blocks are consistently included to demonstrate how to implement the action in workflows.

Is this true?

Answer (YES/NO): NO